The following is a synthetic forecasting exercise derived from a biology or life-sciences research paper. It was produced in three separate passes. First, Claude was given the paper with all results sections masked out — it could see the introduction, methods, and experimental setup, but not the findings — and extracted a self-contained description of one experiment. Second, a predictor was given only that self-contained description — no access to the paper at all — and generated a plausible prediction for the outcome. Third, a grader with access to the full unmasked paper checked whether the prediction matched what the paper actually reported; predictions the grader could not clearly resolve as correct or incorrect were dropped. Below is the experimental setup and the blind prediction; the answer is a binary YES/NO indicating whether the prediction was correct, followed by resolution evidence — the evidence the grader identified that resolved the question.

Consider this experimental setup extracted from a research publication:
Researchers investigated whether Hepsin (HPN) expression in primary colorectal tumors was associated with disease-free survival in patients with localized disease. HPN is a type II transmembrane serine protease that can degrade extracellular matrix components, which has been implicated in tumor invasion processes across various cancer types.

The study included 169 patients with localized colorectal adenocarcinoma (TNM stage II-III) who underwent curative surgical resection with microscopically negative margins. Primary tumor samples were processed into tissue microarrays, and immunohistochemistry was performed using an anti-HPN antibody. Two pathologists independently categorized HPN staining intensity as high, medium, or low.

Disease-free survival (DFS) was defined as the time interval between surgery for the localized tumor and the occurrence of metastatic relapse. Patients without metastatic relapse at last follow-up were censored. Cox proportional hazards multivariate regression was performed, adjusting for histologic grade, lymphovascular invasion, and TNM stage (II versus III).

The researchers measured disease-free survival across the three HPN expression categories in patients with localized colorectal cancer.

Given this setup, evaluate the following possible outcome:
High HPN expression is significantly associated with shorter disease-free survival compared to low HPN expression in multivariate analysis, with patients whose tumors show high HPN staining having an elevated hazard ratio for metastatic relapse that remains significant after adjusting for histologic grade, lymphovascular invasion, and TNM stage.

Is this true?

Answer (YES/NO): YES